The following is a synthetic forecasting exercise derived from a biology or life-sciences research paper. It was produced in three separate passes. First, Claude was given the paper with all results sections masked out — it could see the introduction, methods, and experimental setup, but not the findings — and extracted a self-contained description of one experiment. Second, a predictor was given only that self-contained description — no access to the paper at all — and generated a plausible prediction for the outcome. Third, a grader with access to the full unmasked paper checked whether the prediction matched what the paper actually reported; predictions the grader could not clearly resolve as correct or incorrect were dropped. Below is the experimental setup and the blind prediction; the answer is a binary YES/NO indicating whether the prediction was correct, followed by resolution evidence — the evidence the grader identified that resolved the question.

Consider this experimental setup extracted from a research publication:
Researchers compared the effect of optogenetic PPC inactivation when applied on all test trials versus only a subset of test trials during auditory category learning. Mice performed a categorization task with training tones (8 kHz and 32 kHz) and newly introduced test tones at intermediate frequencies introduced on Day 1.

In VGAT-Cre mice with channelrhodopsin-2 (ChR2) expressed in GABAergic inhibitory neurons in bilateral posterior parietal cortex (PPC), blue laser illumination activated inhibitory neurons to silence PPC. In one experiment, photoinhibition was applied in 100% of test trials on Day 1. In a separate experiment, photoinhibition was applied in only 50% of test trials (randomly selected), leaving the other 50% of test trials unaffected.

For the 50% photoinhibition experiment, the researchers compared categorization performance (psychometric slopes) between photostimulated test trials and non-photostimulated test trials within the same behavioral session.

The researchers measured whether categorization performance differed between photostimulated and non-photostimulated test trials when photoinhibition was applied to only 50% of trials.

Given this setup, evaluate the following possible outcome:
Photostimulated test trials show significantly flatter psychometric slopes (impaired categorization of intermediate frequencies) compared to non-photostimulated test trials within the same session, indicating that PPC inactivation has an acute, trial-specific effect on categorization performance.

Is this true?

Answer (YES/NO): NO